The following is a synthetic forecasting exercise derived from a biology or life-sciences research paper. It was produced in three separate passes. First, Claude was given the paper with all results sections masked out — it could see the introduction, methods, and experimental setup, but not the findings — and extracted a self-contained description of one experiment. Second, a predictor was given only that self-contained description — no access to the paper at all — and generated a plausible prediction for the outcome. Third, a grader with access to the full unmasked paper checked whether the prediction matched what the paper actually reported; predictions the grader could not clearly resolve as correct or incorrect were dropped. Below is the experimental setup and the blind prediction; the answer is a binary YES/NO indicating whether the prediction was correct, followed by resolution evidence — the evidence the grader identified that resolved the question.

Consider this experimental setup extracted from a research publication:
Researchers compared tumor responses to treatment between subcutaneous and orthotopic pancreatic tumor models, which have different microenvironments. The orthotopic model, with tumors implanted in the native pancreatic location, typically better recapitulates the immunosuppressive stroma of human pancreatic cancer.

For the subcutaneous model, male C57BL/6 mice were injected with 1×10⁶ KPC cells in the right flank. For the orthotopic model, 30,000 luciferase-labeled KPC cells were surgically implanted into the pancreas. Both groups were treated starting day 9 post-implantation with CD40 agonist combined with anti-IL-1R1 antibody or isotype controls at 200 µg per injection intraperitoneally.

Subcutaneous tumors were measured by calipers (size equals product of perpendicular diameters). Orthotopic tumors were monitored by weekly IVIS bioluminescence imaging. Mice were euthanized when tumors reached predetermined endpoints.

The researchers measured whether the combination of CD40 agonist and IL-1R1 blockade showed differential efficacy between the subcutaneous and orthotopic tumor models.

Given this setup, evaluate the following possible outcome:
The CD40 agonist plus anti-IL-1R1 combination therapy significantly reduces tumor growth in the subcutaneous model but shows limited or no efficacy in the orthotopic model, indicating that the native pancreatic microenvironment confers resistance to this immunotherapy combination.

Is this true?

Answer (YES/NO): NO